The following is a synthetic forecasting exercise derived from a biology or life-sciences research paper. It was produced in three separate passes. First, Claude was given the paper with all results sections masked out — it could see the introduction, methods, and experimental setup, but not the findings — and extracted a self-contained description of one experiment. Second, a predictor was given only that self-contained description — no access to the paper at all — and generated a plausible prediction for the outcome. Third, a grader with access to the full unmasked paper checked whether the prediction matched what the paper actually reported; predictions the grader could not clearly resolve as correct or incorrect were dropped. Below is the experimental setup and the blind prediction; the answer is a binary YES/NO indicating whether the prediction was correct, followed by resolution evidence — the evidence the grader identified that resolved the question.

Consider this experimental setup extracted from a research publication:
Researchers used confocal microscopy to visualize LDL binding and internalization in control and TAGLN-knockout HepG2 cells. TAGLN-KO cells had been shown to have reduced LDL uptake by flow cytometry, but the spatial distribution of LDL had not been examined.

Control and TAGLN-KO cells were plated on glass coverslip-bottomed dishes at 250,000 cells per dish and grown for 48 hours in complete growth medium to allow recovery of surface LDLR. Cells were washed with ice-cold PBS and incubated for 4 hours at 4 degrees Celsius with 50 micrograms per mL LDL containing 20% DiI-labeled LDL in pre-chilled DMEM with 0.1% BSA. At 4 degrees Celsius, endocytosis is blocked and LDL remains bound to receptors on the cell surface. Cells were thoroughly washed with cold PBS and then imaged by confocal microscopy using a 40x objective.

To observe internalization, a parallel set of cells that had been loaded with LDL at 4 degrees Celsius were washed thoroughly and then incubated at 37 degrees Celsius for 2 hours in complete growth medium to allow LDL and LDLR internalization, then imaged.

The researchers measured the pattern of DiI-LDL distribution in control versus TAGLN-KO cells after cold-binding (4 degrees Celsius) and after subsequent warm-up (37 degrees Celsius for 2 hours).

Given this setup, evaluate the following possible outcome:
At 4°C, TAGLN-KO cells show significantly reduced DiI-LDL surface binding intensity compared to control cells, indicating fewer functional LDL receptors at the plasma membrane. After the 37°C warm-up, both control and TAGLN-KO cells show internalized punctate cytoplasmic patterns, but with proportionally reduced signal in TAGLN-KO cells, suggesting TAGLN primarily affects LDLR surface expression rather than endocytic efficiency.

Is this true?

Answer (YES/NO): NO